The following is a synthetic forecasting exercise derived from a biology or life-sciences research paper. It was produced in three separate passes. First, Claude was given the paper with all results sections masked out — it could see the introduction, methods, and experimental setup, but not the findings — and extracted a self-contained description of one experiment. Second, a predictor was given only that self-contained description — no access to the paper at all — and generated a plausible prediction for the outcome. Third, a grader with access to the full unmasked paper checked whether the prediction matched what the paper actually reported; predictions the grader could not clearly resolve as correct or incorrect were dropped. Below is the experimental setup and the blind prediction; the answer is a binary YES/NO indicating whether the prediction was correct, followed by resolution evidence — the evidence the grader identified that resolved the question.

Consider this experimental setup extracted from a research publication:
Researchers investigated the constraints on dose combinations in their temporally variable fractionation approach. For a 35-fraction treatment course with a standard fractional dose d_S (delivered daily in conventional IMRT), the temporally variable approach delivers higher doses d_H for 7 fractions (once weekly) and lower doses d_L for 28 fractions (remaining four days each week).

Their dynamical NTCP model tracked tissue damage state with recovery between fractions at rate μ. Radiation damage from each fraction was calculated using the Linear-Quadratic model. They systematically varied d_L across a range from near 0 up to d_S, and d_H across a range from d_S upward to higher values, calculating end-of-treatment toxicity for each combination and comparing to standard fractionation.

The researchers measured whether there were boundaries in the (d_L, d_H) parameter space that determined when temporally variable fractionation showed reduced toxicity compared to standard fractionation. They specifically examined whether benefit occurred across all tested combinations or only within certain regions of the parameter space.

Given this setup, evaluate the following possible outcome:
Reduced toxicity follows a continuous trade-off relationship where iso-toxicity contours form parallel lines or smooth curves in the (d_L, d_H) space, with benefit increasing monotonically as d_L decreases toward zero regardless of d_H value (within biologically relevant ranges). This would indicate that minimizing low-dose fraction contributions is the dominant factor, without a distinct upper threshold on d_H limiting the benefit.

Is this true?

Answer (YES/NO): NO